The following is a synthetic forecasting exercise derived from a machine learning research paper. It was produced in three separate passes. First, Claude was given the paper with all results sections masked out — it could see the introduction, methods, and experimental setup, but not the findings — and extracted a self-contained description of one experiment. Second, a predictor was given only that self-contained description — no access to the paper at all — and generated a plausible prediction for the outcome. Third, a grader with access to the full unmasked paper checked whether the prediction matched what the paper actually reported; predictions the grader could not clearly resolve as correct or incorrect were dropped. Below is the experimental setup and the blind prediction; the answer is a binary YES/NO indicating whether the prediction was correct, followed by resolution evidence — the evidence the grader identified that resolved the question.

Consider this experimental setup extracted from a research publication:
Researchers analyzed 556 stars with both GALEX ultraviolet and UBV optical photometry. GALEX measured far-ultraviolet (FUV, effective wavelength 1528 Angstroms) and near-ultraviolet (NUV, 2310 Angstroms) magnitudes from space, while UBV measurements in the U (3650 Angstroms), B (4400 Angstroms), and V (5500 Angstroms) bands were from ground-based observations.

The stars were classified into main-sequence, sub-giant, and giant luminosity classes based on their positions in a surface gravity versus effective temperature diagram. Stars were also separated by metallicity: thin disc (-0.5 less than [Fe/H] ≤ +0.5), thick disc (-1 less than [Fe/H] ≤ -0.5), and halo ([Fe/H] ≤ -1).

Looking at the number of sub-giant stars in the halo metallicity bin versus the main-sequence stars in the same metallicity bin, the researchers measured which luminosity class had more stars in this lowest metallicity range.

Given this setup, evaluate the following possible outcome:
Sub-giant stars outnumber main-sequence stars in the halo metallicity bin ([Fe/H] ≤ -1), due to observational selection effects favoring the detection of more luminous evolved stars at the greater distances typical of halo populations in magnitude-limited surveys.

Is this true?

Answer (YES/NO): YES